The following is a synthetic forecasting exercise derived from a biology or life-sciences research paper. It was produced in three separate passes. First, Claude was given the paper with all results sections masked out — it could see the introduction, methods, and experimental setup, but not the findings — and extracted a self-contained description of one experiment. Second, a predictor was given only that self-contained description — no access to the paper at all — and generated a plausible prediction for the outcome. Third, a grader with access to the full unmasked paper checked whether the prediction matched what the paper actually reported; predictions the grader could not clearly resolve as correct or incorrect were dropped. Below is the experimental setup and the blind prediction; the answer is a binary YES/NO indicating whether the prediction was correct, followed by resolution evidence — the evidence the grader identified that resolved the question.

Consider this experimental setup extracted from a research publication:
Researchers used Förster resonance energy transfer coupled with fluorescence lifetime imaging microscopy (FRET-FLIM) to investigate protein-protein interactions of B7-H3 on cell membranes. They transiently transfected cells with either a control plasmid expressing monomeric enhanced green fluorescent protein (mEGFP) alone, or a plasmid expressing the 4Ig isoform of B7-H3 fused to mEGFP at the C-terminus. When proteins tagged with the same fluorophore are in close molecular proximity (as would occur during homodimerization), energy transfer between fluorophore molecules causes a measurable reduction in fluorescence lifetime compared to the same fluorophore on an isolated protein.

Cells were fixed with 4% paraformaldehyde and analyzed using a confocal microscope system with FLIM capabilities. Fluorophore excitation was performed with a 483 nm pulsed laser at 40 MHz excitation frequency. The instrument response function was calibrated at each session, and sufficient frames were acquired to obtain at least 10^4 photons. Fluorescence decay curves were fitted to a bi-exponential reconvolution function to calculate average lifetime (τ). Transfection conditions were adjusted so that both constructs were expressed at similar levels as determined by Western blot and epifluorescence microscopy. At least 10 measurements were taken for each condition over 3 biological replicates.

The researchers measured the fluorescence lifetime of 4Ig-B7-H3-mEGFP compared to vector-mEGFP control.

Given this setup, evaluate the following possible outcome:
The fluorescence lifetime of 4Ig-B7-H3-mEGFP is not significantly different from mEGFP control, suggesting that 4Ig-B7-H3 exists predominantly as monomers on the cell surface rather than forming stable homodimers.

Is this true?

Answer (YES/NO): NO